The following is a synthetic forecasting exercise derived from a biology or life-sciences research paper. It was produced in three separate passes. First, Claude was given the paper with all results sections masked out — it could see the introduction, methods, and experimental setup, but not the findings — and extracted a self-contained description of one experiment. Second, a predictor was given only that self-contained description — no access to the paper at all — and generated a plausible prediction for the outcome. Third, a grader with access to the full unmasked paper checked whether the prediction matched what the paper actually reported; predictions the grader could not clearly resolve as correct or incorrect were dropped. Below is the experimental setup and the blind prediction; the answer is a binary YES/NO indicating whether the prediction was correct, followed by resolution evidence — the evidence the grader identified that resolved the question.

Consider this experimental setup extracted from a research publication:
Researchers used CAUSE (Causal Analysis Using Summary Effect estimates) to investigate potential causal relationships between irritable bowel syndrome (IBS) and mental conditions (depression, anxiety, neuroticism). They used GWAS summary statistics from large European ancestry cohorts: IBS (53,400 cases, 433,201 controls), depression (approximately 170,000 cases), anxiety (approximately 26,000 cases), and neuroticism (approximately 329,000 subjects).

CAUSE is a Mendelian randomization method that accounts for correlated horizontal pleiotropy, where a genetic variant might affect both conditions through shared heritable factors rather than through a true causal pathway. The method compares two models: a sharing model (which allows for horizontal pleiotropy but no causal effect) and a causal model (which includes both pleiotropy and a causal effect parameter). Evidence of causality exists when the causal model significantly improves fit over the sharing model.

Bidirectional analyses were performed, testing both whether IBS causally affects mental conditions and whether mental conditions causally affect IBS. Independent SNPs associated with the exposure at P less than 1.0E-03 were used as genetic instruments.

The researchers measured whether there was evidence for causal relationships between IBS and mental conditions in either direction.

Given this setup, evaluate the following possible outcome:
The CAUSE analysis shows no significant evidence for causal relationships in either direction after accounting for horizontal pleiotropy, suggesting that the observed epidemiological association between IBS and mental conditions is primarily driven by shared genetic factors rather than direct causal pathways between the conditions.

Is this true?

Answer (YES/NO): NO